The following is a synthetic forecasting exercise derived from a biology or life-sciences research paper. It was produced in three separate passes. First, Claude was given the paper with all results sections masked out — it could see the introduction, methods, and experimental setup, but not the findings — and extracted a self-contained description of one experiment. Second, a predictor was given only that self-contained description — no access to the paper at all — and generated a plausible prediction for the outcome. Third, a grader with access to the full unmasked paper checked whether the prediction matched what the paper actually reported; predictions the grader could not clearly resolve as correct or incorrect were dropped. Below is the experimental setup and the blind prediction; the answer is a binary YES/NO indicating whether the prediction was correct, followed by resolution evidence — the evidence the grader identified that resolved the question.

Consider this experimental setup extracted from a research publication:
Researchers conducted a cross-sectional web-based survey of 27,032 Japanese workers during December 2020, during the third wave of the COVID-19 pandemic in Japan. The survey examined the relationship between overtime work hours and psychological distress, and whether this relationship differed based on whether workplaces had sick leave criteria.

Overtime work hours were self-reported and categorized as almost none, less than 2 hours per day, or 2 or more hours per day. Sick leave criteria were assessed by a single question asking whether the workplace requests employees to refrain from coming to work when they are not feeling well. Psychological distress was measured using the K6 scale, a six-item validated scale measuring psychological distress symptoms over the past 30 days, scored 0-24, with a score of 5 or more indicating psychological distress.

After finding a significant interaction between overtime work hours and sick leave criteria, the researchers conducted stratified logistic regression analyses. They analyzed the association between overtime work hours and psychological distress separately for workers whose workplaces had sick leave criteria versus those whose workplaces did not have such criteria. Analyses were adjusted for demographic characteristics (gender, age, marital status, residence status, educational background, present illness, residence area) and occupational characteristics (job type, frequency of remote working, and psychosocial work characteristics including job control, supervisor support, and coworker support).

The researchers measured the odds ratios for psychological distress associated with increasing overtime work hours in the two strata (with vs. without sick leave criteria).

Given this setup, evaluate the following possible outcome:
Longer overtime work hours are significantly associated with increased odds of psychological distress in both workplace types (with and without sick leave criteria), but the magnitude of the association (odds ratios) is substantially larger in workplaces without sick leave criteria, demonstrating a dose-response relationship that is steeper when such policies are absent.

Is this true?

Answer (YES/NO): YES